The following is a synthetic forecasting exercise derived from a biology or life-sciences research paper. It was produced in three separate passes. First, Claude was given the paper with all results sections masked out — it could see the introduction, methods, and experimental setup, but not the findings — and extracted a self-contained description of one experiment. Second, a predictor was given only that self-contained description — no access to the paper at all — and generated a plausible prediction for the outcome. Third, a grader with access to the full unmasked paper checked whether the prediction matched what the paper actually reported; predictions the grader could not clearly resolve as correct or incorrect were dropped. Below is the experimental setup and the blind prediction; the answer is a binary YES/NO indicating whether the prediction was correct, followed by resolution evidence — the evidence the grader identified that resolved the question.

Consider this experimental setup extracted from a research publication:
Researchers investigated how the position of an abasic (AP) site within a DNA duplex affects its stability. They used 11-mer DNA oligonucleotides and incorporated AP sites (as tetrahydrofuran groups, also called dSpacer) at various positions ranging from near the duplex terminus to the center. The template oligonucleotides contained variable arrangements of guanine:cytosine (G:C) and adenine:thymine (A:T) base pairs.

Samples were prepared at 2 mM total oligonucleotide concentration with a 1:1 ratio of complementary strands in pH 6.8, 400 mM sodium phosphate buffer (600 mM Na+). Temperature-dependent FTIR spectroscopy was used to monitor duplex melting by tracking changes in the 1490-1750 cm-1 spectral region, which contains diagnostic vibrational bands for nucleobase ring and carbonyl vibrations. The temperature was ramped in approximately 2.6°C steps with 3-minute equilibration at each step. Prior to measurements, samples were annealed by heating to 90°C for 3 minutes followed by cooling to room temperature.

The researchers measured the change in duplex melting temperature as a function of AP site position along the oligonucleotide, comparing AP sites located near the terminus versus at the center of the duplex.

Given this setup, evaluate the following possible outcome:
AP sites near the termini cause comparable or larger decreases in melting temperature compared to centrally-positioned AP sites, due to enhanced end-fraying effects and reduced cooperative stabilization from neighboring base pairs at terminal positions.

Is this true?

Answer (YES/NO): NO